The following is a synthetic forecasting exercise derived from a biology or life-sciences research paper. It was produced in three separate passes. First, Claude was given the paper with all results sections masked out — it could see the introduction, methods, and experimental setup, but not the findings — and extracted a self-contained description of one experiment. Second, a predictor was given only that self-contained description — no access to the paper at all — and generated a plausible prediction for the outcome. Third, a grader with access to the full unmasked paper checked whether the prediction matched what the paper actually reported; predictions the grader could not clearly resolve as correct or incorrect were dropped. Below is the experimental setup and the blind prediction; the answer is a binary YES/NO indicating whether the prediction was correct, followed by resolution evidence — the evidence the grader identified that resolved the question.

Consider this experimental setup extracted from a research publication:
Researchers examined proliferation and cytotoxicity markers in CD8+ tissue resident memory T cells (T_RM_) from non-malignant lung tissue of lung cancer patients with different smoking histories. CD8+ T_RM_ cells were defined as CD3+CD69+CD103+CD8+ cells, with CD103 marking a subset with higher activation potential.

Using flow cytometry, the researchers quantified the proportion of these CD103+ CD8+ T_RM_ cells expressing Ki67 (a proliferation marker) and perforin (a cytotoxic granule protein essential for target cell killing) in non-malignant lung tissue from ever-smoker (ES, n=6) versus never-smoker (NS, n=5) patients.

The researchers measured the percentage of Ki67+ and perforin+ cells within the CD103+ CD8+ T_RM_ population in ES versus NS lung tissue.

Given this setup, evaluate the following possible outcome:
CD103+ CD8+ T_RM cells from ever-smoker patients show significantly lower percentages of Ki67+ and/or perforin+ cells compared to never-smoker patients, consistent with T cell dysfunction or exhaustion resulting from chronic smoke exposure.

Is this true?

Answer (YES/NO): NO